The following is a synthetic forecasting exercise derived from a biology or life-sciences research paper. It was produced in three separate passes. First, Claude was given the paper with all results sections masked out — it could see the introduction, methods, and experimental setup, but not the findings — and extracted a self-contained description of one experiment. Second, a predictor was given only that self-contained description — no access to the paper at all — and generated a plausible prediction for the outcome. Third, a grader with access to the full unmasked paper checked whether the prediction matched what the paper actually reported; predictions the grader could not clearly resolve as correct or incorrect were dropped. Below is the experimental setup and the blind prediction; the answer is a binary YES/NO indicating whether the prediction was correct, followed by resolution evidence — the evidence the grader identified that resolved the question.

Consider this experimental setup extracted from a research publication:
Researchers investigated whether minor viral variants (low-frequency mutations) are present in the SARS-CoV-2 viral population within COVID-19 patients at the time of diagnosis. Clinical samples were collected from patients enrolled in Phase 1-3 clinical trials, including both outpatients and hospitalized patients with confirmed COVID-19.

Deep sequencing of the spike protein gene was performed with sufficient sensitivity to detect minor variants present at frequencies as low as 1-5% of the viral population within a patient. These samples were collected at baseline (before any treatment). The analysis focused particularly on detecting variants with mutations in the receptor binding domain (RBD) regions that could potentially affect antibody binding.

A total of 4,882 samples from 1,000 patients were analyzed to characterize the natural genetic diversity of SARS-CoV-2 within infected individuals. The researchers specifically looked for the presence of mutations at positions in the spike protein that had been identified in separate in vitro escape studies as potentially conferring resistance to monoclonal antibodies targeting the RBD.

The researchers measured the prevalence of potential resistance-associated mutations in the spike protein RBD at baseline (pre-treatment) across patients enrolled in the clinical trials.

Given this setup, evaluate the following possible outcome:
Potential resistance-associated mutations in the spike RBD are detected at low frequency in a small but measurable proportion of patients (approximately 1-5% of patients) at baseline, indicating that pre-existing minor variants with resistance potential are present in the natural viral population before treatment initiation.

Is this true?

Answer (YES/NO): YES